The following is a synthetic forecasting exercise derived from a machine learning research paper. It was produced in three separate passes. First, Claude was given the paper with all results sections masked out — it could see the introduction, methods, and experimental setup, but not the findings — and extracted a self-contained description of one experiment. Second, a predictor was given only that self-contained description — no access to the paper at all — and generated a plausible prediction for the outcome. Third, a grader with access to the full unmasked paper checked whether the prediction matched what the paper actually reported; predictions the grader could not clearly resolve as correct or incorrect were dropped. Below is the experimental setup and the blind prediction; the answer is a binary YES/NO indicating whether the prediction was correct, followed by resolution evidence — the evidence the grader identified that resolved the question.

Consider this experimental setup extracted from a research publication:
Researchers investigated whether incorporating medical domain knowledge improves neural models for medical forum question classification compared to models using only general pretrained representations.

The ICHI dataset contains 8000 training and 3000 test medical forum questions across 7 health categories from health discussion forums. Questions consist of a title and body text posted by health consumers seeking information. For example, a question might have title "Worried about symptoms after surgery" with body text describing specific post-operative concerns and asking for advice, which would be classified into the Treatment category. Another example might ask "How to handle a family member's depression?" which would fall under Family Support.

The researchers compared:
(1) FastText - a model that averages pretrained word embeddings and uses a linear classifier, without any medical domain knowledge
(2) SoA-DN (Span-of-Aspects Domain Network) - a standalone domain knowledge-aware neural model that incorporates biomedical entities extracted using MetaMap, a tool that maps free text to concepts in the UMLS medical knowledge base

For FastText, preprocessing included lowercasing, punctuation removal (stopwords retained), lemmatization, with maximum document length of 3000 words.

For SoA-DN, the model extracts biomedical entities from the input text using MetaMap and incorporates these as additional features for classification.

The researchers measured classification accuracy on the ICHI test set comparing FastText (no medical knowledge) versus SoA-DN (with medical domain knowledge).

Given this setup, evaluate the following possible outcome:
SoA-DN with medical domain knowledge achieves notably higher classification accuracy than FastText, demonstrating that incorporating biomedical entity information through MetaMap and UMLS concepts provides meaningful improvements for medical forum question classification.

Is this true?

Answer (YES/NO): NO